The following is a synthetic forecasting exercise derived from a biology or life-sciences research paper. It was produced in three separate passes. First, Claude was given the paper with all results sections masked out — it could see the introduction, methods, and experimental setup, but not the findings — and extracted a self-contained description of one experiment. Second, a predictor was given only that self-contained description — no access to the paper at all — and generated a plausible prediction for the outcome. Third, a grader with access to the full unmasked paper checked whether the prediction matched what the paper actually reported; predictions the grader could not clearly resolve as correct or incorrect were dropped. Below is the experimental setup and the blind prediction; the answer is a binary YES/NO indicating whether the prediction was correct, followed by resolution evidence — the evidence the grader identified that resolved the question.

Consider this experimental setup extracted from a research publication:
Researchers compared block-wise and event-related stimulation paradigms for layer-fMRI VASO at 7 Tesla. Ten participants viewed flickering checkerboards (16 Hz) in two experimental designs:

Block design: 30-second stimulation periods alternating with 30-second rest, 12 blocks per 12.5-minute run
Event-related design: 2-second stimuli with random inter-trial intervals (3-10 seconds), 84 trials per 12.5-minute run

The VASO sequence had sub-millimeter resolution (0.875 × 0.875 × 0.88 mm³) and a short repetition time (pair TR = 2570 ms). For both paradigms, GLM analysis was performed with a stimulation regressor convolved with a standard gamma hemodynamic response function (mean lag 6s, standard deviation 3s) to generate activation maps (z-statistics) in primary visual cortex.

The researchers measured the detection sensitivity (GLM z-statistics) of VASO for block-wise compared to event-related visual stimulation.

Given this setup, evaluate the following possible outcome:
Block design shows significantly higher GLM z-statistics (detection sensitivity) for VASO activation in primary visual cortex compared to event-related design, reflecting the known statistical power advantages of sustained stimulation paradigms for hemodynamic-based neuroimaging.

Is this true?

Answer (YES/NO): YES